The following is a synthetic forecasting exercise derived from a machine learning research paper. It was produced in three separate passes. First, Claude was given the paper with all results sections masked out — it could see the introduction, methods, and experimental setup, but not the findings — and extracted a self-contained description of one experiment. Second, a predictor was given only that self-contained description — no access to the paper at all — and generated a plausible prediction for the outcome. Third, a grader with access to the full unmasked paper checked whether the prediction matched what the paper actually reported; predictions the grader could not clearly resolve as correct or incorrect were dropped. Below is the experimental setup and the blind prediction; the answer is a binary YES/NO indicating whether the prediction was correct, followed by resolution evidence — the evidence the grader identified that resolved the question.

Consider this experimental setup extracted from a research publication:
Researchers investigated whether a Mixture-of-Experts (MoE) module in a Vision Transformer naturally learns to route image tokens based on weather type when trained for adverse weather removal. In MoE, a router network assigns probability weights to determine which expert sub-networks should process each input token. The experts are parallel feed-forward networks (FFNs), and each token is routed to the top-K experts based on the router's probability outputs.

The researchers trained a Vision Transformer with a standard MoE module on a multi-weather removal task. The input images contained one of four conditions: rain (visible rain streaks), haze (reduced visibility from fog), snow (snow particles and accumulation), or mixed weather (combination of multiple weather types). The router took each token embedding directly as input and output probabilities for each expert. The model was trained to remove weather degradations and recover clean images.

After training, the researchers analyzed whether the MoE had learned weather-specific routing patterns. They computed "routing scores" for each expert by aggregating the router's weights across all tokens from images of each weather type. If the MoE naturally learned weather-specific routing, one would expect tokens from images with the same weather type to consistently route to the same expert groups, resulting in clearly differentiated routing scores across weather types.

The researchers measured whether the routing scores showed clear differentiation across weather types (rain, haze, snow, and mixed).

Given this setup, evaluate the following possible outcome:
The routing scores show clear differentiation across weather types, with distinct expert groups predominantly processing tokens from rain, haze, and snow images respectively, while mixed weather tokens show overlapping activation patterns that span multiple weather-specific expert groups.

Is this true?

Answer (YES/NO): NO